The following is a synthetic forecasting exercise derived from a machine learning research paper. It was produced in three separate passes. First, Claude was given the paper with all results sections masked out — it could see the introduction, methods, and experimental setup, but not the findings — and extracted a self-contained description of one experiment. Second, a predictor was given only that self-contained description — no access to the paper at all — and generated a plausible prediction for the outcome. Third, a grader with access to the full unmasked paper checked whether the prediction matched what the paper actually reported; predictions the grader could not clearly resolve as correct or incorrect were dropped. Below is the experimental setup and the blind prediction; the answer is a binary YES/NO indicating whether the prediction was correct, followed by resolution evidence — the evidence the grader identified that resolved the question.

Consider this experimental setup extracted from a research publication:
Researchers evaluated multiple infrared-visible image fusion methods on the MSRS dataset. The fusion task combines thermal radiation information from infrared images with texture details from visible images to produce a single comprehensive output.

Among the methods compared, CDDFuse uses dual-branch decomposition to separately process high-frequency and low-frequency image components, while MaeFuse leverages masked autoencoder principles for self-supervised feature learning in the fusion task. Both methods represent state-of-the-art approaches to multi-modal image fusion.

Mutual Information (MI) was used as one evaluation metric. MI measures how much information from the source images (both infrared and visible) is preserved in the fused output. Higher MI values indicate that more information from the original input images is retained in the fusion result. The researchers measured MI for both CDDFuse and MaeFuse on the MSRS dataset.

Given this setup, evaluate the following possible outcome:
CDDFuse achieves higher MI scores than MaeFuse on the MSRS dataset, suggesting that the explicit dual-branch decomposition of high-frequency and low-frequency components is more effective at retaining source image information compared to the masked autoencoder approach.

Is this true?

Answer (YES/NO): YES